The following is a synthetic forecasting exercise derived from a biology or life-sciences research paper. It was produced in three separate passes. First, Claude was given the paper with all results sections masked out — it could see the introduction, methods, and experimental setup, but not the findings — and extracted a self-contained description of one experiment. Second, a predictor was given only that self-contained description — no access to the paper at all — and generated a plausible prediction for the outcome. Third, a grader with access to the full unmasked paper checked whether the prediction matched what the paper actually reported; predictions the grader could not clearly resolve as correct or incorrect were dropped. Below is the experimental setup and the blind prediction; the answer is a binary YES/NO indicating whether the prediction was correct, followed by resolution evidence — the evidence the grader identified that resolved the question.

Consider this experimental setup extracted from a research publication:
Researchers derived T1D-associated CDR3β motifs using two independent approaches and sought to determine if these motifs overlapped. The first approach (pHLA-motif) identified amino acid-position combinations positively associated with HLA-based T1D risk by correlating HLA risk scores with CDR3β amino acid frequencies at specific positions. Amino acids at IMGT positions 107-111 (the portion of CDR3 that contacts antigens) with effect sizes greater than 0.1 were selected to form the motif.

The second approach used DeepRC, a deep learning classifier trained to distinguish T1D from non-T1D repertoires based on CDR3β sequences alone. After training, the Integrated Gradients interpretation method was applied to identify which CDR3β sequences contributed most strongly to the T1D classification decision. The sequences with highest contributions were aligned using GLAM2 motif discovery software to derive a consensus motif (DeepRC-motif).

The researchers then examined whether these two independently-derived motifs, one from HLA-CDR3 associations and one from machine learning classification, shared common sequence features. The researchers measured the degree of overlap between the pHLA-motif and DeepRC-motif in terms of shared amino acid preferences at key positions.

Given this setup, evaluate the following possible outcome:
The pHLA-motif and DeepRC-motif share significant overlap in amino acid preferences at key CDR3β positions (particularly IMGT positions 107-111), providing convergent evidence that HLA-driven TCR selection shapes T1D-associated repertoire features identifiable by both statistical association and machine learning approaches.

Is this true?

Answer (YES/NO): YES